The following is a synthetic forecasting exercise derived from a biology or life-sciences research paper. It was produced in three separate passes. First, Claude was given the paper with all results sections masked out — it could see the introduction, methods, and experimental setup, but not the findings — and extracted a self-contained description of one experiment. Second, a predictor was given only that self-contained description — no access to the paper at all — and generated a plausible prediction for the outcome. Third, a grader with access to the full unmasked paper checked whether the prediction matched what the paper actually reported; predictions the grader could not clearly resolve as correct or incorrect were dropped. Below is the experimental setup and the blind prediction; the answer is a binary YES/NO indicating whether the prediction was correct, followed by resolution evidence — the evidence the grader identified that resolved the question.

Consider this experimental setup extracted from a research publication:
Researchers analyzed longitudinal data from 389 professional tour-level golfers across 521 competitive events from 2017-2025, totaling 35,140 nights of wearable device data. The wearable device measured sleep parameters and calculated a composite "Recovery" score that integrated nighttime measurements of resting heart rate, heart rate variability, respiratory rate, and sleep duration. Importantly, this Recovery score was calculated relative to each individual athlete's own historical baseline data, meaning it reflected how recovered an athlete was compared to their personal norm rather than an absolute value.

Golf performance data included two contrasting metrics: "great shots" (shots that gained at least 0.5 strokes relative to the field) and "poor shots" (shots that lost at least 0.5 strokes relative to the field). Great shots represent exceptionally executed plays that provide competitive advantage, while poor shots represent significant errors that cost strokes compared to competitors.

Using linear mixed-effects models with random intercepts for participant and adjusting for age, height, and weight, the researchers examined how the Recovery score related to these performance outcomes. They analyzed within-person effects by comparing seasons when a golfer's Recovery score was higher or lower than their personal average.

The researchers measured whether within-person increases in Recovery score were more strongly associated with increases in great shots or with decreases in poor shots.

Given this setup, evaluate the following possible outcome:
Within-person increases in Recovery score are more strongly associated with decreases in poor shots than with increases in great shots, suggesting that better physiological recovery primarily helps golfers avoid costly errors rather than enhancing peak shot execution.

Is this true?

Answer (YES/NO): NO